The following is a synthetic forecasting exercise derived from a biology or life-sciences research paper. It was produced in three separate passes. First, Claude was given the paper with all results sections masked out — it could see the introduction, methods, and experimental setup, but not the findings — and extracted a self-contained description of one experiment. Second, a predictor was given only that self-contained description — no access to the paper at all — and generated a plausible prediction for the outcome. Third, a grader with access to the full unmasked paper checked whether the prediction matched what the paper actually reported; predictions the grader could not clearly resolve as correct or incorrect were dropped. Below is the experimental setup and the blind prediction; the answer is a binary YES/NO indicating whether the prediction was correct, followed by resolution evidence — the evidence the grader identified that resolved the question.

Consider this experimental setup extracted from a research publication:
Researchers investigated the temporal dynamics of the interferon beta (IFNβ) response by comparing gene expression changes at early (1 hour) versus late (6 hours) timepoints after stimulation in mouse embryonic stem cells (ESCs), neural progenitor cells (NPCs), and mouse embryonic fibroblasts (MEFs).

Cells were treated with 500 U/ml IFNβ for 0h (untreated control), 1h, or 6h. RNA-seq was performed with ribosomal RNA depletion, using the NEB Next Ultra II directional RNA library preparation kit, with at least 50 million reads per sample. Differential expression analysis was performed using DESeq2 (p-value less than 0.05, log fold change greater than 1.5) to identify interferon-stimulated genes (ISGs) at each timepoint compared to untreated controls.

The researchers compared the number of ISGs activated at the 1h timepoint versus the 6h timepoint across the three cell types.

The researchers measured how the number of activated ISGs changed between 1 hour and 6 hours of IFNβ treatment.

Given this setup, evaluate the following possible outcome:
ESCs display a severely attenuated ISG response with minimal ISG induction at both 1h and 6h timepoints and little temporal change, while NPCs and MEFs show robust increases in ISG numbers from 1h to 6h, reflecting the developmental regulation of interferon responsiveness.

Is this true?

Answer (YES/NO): NO